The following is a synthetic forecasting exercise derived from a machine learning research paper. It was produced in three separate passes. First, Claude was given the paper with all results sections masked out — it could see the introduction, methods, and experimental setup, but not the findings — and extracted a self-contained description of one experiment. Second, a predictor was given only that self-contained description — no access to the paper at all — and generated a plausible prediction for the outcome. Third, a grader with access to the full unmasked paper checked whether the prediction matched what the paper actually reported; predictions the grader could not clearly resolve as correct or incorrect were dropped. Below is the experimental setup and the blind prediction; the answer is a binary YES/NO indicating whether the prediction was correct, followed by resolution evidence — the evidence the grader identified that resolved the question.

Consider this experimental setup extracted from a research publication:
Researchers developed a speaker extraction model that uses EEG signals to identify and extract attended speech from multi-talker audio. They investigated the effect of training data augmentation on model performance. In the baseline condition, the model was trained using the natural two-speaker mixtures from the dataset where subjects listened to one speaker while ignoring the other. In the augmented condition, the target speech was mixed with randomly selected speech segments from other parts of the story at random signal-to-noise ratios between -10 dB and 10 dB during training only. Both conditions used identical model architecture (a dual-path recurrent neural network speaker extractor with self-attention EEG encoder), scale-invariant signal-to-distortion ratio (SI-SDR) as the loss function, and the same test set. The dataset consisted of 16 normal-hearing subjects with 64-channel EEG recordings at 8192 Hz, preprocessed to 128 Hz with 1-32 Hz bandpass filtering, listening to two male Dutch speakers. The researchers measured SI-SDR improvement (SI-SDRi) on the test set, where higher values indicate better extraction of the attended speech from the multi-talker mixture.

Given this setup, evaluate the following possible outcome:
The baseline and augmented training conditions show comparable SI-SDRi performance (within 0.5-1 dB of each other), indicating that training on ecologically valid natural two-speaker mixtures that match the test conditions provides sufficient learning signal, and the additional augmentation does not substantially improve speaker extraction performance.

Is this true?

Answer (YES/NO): NO